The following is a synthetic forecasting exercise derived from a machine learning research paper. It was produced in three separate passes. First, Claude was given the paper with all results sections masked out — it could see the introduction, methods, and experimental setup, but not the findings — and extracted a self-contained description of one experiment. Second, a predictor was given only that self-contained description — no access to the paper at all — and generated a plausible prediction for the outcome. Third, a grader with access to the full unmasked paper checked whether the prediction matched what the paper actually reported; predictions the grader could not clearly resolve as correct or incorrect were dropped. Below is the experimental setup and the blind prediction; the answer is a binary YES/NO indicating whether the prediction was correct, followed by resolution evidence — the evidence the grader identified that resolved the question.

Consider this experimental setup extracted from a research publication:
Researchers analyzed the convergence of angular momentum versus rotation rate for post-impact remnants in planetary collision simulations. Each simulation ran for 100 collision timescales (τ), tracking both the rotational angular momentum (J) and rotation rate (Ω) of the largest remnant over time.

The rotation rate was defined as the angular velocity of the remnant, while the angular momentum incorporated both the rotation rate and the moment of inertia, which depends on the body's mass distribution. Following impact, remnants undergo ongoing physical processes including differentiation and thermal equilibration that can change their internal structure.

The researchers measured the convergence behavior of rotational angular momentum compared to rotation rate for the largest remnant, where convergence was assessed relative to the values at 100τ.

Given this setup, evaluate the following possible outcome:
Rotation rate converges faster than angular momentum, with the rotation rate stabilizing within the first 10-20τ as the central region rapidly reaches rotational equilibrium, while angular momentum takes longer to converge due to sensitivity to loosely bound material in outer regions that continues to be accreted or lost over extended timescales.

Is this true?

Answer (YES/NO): NO